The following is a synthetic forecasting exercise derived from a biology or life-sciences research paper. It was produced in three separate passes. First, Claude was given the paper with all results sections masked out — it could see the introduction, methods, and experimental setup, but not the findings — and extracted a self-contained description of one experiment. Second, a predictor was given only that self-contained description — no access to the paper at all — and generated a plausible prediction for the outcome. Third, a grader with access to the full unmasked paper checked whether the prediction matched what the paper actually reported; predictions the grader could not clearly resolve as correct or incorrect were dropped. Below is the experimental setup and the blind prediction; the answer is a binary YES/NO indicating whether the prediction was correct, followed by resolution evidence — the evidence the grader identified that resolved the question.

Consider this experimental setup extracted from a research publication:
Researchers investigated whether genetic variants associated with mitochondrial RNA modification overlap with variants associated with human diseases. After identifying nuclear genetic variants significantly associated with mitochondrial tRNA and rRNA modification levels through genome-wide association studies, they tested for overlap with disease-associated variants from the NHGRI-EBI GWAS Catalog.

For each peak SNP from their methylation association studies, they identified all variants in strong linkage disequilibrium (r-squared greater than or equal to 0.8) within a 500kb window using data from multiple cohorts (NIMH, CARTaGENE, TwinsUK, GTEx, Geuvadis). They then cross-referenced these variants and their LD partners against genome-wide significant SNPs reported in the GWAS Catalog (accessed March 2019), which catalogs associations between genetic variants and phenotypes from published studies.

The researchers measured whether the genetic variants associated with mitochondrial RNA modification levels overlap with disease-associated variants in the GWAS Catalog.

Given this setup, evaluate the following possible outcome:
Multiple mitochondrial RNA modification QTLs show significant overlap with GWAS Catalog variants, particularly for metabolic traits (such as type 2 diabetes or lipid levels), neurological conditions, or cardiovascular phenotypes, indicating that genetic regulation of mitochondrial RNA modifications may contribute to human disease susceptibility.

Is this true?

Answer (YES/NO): NO